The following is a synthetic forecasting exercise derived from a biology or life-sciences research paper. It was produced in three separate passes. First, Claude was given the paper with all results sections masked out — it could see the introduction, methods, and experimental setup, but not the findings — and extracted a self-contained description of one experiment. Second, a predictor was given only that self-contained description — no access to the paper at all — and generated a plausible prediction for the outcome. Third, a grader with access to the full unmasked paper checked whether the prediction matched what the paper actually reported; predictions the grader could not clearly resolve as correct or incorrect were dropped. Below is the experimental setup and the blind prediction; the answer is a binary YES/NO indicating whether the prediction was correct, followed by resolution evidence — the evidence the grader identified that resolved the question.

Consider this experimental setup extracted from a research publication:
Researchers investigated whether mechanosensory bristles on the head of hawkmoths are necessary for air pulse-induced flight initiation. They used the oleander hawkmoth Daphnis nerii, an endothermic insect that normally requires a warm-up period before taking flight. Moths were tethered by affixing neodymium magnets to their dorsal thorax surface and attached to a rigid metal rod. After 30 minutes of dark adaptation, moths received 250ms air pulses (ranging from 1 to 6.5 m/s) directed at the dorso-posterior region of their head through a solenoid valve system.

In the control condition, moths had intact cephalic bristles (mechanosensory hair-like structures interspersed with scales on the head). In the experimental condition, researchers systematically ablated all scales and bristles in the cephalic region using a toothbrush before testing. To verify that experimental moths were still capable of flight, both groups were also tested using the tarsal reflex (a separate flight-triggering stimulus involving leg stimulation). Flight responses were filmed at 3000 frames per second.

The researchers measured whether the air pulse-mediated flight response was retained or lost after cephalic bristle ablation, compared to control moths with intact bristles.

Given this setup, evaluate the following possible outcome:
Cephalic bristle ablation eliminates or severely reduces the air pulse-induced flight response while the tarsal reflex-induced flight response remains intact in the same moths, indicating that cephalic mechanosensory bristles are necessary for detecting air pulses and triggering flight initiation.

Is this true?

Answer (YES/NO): YES